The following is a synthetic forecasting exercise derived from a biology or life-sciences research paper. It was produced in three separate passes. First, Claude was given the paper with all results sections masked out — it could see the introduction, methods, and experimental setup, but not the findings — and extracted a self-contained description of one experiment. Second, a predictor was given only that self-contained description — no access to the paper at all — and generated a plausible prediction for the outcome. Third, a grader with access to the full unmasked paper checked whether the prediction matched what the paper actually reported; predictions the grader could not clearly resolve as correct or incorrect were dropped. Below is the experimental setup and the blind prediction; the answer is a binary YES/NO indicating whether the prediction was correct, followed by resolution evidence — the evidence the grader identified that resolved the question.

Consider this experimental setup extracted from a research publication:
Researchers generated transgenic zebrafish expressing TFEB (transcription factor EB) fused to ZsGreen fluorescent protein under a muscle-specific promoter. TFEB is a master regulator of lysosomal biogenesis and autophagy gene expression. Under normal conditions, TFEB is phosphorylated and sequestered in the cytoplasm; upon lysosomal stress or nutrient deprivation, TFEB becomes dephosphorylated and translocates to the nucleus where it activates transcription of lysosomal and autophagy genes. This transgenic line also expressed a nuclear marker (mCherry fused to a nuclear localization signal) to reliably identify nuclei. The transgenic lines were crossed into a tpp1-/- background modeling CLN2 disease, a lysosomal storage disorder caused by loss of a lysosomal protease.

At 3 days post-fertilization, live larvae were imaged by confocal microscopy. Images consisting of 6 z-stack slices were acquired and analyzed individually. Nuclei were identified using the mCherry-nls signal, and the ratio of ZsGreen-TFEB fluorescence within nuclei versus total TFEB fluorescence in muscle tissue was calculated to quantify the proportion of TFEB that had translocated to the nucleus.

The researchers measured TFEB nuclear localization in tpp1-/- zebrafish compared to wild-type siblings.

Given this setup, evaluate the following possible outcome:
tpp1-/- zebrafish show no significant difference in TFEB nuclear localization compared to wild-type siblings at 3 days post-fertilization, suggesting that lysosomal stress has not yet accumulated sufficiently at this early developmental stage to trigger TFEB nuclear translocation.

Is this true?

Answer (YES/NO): NO